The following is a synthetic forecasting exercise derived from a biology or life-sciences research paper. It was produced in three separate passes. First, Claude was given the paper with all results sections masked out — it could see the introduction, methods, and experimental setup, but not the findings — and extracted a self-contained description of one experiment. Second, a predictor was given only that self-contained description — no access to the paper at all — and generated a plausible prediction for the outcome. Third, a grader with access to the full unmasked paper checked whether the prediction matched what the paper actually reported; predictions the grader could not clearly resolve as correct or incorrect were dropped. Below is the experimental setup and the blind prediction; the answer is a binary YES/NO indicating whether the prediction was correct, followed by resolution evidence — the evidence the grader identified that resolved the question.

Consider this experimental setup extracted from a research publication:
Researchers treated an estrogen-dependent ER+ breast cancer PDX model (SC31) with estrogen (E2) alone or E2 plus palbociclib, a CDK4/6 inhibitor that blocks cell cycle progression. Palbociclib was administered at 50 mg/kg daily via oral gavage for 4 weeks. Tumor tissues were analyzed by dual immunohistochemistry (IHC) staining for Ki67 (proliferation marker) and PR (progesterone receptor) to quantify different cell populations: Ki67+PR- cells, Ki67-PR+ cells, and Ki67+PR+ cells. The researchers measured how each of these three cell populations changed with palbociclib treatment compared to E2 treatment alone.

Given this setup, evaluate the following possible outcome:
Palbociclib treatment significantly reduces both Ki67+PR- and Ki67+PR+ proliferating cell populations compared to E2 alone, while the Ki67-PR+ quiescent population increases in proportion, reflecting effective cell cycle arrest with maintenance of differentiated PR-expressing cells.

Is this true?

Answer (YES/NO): NO